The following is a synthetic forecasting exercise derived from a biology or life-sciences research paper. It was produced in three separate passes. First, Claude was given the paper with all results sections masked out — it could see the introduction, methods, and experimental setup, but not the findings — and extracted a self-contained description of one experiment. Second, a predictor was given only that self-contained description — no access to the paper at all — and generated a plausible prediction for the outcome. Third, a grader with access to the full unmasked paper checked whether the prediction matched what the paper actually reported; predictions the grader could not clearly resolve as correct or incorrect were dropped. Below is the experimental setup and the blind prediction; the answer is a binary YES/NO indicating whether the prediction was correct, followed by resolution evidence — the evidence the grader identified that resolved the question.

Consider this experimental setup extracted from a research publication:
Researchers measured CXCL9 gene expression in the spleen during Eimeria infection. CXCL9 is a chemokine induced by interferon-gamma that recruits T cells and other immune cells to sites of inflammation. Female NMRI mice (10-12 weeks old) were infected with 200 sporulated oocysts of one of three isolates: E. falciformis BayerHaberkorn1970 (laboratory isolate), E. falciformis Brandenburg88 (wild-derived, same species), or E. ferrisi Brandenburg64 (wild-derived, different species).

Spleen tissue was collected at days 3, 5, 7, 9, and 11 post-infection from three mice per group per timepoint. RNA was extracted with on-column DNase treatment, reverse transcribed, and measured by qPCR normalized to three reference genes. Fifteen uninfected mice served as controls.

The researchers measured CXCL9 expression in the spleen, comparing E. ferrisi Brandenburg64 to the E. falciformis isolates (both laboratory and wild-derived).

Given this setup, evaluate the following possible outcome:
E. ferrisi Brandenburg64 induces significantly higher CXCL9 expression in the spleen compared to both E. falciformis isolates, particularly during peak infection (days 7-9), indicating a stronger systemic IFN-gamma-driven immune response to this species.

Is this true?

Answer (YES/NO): NO